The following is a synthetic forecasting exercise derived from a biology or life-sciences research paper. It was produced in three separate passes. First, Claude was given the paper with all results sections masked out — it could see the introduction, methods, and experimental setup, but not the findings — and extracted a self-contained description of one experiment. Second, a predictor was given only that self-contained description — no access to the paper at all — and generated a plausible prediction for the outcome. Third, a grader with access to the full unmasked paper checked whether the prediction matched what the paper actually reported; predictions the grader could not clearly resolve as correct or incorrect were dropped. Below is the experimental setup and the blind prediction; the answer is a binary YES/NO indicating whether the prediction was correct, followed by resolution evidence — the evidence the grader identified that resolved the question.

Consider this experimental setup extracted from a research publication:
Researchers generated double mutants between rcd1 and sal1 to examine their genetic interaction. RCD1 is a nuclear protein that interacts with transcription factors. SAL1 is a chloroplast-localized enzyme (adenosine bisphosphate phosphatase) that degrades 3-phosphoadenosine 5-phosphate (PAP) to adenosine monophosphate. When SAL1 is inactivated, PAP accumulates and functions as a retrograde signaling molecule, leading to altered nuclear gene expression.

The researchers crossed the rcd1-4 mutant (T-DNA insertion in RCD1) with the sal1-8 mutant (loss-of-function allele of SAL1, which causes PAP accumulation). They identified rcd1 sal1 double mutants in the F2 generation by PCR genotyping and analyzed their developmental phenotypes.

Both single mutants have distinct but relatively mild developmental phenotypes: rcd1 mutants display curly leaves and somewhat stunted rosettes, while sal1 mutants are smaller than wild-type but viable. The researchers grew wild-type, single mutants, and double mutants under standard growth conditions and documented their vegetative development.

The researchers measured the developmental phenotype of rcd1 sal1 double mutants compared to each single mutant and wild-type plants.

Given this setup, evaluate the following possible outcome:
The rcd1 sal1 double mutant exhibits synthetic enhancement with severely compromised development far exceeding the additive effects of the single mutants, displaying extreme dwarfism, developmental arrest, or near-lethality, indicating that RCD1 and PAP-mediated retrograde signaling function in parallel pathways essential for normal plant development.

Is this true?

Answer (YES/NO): YES